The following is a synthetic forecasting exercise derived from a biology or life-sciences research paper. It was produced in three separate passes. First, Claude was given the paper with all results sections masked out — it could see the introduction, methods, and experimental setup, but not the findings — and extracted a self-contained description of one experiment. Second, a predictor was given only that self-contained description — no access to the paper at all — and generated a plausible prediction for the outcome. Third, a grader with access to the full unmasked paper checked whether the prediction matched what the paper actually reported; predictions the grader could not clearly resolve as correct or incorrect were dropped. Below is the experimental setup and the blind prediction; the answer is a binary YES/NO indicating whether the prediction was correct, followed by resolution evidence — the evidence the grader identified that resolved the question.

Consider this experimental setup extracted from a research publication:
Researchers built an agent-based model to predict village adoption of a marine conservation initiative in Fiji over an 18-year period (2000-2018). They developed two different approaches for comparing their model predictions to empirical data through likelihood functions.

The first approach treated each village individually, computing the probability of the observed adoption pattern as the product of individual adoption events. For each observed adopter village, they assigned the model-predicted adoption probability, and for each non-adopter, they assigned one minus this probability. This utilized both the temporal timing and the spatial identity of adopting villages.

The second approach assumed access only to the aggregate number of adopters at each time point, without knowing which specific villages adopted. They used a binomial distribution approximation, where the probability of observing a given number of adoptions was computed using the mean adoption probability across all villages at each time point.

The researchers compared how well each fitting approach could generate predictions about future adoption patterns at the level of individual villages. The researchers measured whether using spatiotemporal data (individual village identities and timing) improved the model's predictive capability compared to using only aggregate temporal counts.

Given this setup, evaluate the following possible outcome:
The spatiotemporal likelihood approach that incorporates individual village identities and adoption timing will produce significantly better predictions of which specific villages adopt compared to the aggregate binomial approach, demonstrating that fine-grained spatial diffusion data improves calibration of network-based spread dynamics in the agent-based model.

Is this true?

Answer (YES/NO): YES